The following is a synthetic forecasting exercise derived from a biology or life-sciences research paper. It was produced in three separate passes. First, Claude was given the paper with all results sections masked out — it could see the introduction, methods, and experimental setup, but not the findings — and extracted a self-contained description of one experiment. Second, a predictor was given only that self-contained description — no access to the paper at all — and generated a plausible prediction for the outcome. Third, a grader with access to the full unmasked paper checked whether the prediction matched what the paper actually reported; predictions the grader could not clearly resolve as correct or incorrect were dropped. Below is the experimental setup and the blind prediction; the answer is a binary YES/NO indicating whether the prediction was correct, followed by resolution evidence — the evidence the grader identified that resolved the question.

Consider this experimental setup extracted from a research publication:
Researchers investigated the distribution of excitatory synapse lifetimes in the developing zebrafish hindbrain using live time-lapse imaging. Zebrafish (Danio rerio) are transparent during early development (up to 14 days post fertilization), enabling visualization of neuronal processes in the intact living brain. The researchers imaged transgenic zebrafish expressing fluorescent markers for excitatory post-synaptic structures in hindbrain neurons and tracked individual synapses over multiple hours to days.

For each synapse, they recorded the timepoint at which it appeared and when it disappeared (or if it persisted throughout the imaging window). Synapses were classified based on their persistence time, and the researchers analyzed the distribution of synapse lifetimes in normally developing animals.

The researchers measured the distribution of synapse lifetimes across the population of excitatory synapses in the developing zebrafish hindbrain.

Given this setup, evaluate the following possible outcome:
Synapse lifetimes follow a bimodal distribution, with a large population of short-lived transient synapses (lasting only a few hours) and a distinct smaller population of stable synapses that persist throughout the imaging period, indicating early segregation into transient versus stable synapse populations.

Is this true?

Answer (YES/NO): NO